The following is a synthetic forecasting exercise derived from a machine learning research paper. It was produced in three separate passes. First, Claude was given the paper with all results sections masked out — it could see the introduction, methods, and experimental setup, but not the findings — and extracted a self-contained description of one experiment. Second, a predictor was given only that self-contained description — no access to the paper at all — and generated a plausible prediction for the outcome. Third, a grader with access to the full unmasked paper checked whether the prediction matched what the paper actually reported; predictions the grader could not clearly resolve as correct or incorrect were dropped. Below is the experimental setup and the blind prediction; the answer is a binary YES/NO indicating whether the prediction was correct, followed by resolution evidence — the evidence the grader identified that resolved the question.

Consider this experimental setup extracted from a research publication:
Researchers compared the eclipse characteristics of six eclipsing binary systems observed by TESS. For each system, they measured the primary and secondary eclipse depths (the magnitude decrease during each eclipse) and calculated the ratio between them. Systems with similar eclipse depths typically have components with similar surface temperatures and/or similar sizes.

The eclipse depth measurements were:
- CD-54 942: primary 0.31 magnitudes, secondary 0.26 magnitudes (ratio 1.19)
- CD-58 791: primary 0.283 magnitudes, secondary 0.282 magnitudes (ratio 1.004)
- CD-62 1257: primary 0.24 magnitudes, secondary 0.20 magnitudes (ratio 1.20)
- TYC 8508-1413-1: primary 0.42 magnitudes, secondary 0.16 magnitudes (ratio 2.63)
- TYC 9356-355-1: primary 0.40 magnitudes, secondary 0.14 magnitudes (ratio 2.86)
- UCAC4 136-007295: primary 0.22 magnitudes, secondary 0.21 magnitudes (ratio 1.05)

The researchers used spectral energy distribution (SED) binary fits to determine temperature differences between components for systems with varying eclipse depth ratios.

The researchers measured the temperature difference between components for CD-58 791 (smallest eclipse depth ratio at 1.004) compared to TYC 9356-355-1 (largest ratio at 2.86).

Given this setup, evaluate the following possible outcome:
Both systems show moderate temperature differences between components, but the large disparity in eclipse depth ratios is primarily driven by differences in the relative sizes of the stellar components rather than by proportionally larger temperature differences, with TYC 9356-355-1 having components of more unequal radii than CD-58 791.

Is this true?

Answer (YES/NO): NO